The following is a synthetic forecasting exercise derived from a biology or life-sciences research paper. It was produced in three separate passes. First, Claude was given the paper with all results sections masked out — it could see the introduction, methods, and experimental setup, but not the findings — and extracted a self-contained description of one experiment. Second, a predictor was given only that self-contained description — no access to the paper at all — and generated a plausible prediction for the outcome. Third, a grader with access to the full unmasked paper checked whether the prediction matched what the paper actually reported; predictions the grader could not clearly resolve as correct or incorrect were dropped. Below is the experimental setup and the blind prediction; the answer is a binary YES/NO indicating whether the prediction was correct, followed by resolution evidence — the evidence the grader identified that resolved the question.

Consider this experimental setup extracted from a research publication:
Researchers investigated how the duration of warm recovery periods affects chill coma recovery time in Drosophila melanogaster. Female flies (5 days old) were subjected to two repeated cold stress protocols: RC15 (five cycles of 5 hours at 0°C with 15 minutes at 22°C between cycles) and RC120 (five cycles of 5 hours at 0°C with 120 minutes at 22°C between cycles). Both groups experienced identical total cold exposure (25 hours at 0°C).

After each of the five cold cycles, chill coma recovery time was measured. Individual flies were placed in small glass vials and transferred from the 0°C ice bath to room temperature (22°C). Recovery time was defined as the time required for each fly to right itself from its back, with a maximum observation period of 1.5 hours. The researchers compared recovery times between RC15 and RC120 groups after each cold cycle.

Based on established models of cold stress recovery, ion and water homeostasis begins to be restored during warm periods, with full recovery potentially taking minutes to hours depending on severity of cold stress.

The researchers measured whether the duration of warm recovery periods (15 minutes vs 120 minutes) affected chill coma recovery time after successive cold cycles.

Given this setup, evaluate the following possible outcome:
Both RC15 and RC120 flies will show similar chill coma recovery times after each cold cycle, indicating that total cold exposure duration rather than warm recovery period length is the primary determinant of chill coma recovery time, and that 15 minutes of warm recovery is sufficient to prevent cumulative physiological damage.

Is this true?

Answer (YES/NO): NO